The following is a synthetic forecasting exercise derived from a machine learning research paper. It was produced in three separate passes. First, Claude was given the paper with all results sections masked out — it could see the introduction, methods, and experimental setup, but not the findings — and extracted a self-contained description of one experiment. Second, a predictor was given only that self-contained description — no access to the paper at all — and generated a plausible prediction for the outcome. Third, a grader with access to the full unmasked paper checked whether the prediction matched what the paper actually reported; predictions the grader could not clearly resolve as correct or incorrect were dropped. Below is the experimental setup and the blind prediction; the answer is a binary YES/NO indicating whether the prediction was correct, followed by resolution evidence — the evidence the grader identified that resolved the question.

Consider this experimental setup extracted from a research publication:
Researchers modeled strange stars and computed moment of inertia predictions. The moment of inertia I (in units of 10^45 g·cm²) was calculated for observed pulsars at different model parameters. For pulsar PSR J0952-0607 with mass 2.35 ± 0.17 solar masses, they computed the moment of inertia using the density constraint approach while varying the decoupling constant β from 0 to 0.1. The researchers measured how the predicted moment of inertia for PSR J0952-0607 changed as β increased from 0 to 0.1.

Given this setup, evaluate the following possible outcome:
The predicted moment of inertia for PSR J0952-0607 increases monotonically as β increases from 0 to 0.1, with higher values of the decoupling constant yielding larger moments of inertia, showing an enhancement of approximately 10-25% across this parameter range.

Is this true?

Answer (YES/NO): NO